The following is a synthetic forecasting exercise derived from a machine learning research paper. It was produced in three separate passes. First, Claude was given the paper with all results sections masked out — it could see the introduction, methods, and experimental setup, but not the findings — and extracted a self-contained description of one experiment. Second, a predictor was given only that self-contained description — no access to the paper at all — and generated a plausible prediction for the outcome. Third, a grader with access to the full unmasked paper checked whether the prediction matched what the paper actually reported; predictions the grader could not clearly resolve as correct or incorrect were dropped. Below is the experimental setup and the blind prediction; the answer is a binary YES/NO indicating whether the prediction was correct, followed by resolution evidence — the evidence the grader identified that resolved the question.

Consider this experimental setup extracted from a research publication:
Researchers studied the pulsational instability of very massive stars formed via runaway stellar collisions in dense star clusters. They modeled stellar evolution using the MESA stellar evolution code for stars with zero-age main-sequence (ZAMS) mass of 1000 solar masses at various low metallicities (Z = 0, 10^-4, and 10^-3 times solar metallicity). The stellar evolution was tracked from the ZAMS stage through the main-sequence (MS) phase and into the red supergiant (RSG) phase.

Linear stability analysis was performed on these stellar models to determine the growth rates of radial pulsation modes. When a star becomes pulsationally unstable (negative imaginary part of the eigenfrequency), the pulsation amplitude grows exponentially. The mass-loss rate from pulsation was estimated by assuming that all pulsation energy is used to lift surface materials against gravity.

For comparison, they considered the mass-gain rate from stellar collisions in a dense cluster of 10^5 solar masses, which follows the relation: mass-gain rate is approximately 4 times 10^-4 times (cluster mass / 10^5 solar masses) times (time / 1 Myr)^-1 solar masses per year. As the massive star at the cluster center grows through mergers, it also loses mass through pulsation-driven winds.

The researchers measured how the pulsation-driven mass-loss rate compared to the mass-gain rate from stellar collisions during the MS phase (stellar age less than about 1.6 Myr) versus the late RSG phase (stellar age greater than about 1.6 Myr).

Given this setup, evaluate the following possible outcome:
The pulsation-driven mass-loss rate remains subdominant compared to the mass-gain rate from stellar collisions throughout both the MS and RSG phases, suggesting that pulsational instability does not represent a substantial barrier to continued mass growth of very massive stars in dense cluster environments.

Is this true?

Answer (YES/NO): NO